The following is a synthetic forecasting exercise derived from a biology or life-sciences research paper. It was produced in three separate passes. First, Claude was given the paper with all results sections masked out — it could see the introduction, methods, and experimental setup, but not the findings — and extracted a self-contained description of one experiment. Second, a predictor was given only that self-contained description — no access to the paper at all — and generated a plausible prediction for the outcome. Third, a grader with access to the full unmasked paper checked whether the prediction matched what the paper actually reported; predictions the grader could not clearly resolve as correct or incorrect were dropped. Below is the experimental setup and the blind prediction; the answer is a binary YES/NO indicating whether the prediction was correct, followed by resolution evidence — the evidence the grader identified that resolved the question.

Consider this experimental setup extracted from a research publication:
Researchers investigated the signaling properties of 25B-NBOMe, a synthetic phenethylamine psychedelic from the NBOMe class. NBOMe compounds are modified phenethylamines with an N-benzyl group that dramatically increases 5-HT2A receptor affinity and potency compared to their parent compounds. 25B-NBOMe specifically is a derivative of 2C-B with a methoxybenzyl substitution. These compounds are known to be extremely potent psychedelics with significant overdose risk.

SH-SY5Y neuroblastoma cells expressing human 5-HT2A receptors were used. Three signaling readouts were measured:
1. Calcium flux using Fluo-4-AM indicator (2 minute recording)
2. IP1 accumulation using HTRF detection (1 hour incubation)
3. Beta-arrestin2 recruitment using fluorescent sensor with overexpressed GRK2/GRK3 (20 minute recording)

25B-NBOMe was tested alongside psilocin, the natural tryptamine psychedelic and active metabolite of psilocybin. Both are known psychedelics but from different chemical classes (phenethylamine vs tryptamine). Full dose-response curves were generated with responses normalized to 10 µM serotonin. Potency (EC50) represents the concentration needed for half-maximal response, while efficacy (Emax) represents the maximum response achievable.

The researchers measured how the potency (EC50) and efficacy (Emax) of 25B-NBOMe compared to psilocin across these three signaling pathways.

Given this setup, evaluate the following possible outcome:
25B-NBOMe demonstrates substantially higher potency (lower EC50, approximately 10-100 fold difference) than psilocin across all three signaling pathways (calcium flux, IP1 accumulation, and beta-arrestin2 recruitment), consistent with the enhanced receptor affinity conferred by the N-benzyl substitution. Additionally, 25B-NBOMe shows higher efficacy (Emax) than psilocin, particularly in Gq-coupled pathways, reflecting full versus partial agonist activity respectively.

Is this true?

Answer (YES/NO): NO